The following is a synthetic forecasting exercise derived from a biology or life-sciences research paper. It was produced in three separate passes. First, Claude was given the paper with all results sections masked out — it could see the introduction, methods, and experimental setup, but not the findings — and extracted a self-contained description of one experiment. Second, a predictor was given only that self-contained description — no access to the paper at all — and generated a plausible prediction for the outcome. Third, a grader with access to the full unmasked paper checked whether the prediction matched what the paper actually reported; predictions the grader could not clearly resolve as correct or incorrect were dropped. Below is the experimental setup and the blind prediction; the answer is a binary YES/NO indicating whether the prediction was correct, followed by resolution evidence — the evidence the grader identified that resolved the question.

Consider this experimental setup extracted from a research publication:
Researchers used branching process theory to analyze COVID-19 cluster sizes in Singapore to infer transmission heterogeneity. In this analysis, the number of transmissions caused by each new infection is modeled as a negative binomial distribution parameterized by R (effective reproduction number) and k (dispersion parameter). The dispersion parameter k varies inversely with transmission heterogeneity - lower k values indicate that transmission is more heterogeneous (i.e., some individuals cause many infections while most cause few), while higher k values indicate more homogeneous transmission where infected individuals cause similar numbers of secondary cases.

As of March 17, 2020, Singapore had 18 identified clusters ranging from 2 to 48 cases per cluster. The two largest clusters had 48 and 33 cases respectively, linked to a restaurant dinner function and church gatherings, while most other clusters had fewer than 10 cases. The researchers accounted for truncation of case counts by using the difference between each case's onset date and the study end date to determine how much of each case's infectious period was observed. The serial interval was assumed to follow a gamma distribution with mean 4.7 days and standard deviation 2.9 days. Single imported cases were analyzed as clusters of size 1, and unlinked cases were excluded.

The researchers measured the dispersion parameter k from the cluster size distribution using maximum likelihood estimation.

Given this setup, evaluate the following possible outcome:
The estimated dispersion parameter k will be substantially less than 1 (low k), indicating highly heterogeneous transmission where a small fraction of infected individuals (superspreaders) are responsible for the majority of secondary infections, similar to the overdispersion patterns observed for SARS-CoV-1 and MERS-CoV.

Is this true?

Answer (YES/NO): YES